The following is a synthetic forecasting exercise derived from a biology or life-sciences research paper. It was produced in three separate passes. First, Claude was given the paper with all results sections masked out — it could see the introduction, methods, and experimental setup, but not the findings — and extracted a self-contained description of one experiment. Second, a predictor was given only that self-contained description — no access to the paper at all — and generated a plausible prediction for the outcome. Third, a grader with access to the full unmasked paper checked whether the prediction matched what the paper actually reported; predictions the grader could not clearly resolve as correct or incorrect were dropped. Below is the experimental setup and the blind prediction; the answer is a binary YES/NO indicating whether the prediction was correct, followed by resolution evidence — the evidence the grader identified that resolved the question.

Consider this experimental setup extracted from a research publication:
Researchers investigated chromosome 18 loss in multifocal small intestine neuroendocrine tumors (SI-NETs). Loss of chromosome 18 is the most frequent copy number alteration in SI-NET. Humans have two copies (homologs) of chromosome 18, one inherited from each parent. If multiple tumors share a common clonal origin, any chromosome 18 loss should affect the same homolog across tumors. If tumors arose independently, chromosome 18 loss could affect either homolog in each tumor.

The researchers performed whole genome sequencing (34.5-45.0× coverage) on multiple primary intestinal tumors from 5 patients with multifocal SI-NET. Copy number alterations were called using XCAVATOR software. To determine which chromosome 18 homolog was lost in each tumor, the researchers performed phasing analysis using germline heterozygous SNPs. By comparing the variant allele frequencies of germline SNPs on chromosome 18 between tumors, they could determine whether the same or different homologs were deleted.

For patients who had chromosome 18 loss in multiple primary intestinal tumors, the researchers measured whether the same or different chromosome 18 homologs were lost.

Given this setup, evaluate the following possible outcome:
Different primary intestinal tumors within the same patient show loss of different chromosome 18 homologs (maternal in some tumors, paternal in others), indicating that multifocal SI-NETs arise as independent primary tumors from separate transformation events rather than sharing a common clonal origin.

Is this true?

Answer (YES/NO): YES